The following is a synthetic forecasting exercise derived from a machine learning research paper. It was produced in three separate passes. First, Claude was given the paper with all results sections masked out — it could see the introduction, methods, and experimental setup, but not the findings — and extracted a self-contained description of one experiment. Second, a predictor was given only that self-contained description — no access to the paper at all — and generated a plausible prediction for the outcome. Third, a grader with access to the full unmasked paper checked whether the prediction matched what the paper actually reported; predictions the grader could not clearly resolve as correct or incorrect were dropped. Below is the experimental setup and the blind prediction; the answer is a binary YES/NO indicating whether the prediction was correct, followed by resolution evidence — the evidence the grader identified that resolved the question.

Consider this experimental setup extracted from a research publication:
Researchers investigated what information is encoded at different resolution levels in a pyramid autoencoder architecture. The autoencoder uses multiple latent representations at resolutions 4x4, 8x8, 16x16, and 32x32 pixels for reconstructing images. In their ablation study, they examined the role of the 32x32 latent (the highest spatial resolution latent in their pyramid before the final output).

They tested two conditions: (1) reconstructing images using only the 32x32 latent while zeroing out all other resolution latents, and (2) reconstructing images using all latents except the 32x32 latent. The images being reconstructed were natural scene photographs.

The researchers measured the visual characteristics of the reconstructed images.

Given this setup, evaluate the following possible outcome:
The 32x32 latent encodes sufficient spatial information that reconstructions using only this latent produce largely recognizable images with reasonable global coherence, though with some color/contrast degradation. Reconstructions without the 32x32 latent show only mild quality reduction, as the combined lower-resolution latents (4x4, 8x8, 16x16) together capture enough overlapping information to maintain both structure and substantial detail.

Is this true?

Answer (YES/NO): NO